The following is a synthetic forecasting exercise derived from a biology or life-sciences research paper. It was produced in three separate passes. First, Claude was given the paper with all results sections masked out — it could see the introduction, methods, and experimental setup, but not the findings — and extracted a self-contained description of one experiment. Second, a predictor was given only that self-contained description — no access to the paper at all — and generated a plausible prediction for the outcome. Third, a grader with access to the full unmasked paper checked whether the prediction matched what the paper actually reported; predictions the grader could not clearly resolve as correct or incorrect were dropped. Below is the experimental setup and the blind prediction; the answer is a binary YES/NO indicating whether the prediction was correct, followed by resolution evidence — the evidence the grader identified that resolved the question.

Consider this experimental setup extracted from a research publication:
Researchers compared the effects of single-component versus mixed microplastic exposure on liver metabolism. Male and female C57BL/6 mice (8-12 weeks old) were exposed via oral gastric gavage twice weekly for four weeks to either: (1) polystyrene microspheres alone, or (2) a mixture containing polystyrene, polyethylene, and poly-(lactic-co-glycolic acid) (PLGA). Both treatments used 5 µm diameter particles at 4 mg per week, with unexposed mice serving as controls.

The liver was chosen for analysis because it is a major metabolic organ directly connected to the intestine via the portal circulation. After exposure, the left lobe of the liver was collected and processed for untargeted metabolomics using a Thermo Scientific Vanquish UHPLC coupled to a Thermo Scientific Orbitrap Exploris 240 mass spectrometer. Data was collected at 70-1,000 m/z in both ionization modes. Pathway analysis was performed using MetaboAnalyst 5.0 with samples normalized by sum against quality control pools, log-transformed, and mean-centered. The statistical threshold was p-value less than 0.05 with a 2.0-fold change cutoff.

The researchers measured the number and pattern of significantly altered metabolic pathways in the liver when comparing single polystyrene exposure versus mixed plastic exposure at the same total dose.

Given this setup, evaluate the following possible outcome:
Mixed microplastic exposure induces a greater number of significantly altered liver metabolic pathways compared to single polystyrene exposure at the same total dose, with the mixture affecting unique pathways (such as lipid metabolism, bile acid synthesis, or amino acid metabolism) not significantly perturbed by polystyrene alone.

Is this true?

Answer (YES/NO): NO